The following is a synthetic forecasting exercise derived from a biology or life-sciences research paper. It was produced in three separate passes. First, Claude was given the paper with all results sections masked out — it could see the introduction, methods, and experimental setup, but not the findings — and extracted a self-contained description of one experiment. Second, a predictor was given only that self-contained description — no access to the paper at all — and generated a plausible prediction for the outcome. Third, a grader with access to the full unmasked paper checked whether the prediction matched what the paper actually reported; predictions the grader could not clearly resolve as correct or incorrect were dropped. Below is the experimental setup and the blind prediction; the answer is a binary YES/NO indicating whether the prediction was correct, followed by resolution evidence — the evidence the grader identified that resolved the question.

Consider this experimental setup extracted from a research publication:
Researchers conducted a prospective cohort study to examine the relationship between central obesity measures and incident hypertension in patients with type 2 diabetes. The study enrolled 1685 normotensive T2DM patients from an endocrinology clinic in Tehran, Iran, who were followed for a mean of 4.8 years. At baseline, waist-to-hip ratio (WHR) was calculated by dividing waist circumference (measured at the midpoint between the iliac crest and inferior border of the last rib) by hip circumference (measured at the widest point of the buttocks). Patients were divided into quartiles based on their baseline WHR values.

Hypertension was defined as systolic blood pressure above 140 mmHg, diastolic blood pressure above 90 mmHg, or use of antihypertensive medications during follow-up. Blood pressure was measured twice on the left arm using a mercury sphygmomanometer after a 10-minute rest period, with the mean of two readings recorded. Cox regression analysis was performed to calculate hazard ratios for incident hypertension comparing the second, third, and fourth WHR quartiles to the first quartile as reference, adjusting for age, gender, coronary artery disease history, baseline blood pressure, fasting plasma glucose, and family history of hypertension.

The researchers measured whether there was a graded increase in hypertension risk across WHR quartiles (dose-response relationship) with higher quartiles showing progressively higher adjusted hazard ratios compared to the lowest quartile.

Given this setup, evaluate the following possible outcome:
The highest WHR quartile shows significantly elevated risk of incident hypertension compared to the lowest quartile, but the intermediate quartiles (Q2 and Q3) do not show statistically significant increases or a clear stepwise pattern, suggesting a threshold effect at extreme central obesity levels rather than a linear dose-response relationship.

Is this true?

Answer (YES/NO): NO